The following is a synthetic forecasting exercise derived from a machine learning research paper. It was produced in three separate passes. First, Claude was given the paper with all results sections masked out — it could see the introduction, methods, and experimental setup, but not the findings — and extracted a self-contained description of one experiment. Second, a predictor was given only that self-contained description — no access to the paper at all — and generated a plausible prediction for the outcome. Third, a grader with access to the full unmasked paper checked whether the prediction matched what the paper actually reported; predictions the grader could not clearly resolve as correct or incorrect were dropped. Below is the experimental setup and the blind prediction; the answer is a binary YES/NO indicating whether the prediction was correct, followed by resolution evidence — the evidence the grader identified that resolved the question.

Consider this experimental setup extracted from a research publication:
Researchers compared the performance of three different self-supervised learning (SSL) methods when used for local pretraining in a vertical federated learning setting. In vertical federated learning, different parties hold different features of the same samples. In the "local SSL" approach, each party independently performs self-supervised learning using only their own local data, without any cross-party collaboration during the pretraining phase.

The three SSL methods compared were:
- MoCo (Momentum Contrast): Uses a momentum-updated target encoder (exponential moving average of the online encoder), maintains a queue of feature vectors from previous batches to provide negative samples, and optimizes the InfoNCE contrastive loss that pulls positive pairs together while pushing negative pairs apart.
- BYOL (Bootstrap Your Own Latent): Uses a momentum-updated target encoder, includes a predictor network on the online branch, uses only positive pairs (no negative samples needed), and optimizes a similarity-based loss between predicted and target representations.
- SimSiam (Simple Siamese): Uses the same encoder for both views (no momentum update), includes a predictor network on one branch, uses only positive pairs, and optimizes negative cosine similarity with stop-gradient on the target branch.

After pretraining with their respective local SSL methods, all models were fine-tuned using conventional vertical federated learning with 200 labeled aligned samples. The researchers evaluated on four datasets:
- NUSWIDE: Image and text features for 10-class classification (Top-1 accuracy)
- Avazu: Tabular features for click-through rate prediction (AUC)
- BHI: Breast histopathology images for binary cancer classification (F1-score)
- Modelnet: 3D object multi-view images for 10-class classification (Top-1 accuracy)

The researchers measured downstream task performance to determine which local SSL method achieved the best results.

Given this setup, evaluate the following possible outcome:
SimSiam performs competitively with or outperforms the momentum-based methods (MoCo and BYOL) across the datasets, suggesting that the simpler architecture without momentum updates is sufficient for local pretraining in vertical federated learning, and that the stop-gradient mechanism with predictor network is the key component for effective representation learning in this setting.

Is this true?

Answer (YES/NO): NO